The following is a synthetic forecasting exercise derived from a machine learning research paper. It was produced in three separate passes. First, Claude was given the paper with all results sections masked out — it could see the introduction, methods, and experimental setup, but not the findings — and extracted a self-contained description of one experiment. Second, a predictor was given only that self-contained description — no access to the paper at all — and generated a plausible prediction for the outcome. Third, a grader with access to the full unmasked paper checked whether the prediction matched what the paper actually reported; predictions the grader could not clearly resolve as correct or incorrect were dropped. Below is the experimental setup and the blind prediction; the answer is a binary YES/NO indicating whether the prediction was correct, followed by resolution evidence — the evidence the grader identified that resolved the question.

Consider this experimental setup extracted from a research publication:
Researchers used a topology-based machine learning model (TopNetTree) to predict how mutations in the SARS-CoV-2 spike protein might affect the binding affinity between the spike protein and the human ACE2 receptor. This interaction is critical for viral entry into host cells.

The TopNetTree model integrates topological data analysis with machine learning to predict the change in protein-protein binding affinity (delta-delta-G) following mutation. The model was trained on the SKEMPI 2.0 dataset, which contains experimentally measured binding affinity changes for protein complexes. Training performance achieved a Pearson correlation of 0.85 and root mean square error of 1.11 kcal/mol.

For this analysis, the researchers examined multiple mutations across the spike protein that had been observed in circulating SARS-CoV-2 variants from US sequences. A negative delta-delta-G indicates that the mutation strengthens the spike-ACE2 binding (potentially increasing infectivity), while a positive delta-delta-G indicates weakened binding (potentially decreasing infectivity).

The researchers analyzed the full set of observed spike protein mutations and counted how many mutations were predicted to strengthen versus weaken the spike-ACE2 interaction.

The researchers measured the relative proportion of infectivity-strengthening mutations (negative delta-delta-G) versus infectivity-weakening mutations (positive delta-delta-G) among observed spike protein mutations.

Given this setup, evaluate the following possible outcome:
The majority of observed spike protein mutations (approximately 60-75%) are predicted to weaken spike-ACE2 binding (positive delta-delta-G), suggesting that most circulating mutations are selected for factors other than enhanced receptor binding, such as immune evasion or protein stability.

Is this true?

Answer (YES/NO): NO